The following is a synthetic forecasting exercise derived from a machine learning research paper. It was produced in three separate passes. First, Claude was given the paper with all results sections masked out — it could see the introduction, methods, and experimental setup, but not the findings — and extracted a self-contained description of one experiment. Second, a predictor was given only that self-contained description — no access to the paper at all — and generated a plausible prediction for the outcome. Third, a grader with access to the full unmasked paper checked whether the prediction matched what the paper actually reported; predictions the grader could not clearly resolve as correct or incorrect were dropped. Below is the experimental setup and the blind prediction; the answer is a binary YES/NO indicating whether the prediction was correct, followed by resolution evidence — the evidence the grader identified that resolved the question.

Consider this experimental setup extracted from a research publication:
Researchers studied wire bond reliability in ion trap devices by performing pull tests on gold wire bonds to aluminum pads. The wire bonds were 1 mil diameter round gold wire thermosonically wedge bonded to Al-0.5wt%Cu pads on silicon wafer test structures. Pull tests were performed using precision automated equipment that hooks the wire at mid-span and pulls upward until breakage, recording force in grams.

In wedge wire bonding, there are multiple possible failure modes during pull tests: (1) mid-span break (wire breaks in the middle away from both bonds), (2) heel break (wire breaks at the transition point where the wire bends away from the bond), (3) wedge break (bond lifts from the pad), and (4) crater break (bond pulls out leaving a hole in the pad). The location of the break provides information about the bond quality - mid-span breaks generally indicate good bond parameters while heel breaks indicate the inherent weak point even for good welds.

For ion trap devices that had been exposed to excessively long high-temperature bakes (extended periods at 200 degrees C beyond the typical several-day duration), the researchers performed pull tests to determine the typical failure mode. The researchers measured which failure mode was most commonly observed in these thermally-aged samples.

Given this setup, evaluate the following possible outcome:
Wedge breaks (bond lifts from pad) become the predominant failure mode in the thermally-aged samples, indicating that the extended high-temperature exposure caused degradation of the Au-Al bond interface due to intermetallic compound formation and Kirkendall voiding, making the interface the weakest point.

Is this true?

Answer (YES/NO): NO